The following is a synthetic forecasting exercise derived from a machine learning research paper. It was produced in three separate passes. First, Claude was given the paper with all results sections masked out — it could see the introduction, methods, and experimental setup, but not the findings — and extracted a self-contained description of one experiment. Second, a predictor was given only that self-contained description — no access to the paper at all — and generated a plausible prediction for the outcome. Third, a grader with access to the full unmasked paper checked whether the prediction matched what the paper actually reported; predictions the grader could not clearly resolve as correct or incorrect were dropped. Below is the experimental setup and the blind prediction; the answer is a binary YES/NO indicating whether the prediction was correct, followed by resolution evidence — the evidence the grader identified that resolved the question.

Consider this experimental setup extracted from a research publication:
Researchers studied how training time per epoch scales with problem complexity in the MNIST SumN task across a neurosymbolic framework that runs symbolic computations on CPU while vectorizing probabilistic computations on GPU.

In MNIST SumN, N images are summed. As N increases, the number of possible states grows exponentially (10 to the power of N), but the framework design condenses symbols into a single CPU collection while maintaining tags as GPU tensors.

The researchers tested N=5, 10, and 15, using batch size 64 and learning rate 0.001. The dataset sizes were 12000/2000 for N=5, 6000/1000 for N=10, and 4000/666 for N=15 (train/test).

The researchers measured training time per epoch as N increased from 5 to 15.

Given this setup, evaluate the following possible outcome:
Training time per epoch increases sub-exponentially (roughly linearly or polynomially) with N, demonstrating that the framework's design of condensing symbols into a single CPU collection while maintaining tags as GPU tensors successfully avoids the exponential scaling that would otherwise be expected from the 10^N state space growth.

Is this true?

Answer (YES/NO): NO